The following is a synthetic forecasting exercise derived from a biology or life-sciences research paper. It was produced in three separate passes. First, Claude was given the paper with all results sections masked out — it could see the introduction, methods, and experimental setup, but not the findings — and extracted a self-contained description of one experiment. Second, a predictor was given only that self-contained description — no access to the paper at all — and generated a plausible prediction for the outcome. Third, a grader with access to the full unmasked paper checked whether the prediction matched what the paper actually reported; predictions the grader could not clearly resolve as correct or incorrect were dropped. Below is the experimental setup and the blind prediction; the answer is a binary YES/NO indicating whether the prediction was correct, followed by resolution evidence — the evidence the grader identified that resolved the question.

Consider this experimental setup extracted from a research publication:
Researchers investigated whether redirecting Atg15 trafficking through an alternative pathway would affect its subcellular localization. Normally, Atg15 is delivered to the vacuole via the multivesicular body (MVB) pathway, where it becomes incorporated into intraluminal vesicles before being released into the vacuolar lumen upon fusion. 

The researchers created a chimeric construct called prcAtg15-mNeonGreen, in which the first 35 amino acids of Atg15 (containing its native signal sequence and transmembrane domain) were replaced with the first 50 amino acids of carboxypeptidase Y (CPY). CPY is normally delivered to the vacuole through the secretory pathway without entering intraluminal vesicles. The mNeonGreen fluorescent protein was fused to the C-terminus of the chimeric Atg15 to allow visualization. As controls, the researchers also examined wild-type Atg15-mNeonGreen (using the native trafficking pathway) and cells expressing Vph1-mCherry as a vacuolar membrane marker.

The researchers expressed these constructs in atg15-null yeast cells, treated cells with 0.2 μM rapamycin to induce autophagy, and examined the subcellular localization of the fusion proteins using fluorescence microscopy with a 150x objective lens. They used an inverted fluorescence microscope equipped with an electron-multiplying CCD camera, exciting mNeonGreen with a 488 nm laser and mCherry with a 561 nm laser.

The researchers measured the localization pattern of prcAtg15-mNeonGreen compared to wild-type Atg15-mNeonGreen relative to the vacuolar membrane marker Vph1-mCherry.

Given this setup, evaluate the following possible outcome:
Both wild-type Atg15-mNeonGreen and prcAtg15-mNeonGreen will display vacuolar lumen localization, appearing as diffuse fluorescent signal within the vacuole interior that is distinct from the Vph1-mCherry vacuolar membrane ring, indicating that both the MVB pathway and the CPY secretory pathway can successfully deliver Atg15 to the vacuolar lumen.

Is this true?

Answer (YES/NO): NO